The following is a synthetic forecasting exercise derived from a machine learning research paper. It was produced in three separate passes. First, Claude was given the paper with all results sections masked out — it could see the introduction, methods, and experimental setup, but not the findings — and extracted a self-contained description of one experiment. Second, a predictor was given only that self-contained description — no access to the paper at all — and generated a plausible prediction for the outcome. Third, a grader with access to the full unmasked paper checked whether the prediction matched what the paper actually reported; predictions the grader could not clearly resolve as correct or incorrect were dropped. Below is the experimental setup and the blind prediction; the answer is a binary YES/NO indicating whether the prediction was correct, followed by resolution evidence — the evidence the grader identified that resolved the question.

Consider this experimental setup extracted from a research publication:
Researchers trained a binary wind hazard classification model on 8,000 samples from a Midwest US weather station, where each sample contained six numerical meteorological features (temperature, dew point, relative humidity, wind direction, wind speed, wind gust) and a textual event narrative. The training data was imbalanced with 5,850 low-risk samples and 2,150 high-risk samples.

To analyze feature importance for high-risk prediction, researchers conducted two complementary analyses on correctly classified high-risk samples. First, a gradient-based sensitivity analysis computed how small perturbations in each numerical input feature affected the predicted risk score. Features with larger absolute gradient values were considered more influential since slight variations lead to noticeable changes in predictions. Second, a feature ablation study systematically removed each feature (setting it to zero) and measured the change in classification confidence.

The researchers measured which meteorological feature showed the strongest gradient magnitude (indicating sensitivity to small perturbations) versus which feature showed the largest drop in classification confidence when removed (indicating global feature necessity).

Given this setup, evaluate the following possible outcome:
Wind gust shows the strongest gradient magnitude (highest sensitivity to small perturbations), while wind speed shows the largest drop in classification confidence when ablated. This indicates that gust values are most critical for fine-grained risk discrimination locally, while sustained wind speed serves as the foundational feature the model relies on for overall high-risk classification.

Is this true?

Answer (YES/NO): NO